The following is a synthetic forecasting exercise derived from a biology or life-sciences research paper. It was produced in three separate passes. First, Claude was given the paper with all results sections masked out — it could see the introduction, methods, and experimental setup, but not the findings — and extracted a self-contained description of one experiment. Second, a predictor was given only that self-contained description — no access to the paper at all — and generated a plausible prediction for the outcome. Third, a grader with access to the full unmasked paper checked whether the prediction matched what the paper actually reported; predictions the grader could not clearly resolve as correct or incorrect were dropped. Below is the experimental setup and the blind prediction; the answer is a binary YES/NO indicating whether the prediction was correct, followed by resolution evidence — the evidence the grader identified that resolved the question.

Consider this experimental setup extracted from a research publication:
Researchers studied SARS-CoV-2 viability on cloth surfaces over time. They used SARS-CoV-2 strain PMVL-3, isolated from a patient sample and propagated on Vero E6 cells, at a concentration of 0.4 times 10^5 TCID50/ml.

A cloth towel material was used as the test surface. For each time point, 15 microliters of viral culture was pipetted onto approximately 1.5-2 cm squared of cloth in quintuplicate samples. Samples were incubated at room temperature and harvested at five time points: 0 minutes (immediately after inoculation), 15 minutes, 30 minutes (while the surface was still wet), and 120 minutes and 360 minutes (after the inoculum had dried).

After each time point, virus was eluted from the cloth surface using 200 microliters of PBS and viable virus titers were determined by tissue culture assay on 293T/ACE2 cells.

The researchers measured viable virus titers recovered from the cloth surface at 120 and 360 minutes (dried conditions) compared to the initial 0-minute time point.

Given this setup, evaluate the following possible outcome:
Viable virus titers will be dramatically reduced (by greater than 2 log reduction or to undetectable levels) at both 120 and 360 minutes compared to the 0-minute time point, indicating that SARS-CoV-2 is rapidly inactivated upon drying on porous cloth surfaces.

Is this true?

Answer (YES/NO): YES